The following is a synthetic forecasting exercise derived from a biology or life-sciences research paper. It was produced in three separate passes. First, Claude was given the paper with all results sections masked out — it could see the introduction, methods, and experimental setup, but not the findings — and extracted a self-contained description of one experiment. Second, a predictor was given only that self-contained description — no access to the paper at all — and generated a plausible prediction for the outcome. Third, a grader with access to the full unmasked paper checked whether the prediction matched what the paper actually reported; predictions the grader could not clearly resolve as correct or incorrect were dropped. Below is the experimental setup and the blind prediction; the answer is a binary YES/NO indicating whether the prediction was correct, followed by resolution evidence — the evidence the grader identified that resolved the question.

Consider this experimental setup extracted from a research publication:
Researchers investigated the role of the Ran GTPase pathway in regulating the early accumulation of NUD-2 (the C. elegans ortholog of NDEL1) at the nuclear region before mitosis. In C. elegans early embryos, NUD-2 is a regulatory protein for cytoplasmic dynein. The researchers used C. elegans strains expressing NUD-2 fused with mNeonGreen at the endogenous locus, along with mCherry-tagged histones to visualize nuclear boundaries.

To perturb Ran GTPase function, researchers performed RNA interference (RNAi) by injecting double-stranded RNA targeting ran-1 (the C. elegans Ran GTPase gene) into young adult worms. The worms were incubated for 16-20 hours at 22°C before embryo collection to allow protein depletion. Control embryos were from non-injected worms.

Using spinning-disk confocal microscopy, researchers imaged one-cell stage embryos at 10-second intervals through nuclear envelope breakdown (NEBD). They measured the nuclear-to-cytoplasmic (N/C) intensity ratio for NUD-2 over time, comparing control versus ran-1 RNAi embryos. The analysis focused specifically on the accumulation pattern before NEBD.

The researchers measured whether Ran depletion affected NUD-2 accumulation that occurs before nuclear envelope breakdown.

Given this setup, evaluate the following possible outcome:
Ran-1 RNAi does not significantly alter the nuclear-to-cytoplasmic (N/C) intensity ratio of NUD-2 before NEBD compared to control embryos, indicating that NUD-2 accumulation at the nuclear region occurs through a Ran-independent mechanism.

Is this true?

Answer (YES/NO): NO